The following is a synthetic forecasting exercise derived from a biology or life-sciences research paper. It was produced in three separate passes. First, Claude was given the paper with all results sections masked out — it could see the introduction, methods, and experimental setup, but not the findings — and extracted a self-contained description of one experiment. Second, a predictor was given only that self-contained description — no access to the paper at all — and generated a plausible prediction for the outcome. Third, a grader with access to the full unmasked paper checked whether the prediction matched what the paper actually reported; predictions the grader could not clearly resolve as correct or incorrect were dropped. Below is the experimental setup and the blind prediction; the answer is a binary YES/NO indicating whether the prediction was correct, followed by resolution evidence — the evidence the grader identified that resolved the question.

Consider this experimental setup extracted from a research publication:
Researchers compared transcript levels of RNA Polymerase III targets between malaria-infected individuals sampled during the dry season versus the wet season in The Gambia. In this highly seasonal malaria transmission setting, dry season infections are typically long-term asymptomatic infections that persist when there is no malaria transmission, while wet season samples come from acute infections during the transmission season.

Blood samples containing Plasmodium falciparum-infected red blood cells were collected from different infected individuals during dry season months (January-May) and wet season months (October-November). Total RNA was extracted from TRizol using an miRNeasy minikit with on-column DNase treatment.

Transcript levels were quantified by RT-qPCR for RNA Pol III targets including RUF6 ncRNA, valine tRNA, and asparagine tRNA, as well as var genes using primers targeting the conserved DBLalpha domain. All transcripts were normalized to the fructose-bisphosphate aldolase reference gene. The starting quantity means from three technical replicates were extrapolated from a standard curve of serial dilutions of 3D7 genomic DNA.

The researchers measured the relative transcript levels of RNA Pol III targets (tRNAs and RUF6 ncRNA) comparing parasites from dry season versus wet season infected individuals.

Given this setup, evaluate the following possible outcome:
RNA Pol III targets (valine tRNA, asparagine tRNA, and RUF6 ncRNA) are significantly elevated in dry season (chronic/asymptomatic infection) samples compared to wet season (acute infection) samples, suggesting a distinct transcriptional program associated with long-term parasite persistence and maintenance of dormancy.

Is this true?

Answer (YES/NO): NO